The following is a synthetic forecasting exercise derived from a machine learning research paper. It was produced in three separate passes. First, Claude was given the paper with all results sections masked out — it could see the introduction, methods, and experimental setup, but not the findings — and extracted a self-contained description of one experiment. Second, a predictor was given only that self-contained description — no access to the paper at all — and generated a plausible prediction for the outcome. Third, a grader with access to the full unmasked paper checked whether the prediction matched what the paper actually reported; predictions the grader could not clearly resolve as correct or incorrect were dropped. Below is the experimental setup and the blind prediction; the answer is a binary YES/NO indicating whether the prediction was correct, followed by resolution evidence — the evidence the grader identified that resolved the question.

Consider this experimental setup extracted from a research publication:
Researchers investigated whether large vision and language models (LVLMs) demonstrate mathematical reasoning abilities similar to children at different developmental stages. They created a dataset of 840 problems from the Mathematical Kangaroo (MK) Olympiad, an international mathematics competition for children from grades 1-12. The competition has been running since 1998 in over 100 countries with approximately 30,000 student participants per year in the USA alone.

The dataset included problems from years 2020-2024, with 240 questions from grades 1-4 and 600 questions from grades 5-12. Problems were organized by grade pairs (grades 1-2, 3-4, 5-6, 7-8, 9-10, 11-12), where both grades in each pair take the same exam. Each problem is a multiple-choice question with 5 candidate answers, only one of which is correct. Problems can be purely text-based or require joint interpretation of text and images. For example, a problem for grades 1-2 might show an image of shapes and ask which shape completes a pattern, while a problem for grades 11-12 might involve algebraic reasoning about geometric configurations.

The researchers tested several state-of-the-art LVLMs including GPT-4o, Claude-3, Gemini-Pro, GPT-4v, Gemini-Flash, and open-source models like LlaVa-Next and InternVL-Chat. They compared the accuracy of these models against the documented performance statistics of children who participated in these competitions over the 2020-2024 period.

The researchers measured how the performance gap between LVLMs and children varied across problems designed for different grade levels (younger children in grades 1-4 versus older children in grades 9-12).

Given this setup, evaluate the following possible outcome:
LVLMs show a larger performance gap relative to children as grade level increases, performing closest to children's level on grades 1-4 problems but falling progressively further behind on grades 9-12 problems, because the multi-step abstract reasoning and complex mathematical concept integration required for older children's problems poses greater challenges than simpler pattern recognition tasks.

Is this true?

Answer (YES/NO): NO